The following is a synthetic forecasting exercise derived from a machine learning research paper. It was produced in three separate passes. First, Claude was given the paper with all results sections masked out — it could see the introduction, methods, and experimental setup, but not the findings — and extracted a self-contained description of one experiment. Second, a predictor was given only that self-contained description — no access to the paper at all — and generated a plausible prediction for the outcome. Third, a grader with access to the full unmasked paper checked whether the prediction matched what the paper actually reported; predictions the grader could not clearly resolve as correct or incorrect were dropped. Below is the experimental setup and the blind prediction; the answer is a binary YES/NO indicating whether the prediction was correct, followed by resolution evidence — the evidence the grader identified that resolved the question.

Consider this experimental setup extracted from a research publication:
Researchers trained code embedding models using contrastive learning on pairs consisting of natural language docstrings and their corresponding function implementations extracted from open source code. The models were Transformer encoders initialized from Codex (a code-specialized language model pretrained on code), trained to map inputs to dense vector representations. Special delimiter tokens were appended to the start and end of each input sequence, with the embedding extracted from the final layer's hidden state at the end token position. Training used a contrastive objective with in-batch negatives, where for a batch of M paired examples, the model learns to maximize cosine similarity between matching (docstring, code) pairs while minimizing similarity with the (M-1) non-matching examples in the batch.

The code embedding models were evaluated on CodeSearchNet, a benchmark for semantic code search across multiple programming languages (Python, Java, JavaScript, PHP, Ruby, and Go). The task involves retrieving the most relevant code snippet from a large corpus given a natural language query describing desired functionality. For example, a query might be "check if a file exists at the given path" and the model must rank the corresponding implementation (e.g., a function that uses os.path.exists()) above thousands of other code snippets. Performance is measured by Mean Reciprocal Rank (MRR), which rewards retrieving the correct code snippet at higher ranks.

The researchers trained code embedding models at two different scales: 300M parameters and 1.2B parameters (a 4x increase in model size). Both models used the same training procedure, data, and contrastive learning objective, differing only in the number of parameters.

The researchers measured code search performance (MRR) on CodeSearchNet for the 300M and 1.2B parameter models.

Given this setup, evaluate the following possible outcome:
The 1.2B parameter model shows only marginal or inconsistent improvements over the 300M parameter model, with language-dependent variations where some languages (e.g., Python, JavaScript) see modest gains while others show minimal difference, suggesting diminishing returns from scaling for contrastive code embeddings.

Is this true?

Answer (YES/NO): YES